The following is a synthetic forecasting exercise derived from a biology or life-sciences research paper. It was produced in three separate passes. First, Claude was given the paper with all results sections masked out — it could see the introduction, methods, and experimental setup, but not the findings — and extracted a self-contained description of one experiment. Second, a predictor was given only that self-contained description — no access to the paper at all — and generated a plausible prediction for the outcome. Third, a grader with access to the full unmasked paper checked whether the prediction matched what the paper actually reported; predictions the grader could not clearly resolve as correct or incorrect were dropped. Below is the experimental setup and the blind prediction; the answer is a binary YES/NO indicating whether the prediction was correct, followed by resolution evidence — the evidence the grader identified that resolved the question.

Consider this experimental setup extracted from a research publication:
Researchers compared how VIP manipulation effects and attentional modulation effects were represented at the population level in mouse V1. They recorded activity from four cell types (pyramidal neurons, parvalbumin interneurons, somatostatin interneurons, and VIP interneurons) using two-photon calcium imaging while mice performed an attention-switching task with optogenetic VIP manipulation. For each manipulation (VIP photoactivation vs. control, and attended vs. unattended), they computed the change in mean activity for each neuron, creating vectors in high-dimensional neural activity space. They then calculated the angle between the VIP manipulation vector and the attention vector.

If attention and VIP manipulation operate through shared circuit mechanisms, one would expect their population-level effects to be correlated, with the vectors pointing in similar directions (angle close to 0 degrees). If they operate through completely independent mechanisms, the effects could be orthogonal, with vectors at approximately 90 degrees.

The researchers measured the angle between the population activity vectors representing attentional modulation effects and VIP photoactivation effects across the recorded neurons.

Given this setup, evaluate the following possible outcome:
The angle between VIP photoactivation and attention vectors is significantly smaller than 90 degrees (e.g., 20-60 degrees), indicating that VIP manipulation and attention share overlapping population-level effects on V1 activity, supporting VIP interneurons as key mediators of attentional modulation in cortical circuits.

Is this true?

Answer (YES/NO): NO